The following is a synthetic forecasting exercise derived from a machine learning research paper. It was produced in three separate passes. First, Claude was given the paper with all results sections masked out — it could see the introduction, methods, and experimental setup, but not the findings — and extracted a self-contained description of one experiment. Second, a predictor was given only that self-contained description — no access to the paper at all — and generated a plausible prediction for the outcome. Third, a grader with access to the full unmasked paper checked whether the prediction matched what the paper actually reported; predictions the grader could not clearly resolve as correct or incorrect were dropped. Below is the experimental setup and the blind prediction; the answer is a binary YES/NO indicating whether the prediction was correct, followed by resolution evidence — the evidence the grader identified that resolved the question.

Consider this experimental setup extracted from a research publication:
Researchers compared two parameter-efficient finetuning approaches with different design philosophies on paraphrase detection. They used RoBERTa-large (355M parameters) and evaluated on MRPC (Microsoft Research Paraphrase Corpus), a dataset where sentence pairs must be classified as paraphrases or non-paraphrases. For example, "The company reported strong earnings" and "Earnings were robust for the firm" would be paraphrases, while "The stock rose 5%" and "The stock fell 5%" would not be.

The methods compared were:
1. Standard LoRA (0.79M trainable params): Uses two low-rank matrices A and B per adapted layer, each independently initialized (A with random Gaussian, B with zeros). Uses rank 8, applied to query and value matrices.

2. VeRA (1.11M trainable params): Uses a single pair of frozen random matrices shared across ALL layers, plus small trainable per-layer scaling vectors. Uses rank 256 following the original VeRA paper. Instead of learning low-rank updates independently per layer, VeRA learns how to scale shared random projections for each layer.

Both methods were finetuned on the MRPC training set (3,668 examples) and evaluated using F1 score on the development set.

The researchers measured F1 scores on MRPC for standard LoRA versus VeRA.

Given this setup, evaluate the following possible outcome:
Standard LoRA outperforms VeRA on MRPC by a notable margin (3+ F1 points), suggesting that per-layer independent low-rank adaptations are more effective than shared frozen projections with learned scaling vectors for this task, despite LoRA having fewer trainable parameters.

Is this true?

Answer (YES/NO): NO